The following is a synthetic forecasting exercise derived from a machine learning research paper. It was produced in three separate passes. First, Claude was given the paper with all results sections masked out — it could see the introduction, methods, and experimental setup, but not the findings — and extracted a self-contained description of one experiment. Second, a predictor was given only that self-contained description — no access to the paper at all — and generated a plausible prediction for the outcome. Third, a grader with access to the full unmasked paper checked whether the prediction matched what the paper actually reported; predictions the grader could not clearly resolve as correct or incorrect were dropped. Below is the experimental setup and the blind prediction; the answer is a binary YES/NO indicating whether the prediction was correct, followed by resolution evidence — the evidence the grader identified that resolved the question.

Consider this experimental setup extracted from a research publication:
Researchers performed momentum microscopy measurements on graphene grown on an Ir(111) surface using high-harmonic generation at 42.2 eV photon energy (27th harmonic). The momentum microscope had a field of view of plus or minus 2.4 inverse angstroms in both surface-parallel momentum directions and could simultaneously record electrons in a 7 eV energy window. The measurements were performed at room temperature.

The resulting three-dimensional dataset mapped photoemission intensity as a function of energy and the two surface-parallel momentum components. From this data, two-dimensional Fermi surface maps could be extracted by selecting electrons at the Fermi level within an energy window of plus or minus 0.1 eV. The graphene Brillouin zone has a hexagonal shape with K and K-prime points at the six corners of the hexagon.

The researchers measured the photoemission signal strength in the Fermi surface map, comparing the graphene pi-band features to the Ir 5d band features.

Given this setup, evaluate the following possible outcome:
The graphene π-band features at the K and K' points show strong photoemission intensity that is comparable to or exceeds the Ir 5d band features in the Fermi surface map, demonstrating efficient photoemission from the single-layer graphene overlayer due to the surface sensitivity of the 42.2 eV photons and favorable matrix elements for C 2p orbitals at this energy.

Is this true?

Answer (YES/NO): YES